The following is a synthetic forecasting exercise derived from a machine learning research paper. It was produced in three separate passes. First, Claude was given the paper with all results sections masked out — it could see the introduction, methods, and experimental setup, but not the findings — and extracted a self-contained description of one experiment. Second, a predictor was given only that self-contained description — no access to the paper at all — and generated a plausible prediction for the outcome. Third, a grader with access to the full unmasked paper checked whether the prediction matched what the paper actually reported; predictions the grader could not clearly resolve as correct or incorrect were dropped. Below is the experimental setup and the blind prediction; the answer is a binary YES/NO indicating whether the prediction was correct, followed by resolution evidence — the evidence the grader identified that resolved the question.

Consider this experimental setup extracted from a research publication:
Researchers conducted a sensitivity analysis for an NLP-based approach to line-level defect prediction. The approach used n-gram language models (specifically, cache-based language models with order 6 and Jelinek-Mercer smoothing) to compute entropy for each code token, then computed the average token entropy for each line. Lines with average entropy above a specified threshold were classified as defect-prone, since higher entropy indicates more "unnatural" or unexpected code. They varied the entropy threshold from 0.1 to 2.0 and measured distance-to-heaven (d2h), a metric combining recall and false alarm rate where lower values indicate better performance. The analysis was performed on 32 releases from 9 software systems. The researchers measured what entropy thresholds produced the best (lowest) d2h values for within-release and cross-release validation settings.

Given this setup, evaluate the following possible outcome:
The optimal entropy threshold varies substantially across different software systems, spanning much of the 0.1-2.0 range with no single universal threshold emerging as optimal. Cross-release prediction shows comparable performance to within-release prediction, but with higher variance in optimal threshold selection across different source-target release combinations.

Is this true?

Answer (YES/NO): NO